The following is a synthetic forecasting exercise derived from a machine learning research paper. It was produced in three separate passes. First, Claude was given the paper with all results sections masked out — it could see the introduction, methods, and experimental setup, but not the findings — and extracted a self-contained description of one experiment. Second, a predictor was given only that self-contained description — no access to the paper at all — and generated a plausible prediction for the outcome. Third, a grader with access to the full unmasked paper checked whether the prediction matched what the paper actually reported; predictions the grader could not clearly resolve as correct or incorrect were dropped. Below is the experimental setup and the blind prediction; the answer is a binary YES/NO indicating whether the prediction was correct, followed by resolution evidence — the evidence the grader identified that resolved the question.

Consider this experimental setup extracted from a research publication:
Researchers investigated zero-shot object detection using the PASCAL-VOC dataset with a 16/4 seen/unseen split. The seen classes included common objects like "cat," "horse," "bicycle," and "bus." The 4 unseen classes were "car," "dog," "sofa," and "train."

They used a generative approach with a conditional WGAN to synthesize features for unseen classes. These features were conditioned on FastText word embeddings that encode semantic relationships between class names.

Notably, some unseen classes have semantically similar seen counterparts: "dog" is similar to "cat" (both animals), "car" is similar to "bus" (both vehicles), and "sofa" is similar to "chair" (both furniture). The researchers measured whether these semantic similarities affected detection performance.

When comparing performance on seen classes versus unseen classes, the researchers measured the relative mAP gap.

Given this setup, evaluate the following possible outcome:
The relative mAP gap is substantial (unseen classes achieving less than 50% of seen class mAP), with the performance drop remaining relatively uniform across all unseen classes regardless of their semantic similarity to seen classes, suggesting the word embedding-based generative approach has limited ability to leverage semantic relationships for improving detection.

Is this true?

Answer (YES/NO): NO